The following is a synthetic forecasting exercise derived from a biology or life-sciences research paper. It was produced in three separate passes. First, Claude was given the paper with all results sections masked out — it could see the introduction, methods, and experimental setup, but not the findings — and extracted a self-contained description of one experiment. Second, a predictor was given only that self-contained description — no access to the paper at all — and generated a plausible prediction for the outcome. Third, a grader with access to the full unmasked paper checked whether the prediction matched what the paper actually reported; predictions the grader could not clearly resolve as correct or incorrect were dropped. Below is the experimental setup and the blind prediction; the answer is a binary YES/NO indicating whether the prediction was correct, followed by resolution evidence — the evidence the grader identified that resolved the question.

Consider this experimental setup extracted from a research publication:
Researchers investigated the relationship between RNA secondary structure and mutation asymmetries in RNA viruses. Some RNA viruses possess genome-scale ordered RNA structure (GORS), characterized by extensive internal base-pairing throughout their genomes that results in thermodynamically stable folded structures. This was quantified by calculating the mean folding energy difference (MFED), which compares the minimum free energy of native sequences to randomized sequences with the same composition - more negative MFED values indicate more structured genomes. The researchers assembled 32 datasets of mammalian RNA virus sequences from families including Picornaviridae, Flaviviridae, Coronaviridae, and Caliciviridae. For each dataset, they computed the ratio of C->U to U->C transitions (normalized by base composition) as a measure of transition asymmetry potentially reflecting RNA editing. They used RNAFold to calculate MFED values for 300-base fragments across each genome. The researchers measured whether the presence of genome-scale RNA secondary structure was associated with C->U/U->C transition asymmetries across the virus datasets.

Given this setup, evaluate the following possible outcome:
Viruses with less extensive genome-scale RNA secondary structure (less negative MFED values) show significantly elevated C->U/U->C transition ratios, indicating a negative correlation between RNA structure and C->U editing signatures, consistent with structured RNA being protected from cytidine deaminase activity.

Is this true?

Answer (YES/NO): NO